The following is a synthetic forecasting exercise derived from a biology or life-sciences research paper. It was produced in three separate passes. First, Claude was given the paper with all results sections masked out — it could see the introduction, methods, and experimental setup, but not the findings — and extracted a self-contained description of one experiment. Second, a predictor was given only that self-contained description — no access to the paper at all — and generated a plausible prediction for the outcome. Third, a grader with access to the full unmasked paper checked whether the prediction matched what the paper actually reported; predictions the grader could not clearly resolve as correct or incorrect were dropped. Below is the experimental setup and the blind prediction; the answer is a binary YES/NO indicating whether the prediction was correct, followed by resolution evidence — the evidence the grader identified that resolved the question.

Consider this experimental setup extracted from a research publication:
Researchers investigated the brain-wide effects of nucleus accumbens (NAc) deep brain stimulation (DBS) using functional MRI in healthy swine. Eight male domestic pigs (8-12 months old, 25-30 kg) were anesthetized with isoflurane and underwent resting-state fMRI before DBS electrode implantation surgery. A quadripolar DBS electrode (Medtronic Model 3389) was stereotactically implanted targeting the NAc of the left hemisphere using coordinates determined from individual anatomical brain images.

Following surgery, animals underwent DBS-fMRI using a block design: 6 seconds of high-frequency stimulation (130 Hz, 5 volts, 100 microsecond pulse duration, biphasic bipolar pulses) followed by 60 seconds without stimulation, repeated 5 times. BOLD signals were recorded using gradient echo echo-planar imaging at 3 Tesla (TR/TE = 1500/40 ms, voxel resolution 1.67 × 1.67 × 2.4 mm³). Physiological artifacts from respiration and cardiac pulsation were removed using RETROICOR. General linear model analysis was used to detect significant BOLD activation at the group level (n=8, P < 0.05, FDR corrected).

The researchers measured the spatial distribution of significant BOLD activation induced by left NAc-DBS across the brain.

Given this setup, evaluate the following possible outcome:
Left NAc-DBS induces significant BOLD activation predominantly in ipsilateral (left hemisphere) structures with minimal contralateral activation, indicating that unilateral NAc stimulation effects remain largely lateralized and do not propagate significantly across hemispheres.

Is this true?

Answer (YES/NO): YES